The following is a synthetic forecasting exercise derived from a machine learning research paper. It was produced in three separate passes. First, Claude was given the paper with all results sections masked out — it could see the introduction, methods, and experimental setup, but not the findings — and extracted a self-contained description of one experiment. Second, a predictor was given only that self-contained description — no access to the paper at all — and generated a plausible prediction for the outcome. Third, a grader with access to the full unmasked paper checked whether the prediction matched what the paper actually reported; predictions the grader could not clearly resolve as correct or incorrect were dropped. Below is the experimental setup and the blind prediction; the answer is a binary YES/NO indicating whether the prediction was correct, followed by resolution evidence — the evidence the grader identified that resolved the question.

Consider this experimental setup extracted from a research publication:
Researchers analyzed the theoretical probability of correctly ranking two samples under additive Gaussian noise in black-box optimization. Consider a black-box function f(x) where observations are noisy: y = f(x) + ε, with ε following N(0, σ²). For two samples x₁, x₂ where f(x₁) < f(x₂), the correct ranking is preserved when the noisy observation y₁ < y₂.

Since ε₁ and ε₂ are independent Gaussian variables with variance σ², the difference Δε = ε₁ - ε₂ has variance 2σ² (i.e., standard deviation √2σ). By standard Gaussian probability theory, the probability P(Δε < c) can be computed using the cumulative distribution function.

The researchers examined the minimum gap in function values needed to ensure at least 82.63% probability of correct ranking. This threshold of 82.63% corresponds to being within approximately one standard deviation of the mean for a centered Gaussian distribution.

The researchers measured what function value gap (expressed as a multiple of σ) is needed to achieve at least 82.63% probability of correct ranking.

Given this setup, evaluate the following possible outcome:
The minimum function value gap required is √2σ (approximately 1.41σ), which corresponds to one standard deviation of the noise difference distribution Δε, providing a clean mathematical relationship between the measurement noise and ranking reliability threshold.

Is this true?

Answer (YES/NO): YES